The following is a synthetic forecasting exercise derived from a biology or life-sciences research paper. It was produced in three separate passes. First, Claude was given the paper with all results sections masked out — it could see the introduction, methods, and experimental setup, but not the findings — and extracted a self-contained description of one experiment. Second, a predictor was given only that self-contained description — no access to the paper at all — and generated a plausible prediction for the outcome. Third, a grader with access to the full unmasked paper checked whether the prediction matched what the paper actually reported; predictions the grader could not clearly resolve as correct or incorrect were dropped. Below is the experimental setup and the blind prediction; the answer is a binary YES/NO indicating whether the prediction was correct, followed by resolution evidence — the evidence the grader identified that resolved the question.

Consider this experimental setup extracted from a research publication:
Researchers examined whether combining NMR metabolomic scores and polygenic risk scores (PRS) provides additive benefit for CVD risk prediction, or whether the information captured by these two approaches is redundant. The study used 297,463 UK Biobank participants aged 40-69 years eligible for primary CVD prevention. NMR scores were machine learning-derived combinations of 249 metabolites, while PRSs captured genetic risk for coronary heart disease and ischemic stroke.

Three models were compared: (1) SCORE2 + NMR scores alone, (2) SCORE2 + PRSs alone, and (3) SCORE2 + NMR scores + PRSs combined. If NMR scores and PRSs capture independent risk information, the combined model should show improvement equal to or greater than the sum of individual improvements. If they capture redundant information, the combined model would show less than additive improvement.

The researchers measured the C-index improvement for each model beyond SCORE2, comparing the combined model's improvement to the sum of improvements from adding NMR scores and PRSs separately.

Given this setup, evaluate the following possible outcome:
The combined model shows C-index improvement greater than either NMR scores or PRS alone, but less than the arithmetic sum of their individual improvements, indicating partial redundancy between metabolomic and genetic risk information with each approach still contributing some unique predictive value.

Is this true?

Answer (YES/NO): NO